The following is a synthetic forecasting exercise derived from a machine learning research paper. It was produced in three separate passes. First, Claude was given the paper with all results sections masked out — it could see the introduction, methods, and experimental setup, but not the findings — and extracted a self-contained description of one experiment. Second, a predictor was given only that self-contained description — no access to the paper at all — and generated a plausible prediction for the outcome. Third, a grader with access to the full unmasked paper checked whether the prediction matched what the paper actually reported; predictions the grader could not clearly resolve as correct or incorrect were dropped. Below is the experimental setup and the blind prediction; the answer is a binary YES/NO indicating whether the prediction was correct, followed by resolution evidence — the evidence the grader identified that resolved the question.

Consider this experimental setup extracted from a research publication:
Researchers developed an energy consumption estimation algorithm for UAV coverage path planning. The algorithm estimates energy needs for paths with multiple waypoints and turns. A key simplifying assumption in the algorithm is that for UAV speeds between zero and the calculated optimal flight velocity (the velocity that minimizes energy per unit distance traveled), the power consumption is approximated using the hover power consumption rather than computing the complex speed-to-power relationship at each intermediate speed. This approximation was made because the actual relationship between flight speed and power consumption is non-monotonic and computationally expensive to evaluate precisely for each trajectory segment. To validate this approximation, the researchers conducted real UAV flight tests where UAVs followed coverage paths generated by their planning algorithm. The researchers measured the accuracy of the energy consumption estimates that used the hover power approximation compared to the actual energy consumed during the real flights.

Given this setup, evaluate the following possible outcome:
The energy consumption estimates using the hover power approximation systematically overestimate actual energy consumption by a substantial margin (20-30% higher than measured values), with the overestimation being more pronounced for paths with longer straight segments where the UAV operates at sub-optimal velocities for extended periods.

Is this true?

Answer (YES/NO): NO